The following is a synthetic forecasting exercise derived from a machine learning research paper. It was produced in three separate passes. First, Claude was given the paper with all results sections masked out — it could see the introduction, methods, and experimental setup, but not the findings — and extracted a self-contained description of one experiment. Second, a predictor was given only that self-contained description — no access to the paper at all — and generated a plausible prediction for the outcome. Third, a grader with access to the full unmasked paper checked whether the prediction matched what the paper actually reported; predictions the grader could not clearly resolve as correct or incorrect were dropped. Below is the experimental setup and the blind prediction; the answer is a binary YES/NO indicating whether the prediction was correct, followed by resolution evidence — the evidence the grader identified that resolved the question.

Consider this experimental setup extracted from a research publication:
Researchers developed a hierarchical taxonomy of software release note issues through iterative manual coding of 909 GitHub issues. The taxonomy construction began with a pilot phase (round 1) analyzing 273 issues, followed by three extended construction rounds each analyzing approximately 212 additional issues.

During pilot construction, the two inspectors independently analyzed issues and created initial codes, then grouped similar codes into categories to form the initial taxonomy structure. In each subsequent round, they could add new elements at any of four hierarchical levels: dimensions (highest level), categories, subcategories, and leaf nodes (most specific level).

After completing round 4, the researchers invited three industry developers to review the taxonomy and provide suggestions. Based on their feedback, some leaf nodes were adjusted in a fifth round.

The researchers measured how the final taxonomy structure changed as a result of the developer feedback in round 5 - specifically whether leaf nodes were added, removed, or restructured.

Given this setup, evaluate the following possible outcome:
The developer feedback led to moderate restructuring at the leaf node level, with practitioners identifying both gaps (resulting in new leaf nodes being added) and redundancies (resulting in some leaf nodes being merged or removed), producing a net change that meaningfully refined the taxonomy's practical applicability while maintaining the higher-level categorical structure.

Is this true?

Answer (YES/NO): NO